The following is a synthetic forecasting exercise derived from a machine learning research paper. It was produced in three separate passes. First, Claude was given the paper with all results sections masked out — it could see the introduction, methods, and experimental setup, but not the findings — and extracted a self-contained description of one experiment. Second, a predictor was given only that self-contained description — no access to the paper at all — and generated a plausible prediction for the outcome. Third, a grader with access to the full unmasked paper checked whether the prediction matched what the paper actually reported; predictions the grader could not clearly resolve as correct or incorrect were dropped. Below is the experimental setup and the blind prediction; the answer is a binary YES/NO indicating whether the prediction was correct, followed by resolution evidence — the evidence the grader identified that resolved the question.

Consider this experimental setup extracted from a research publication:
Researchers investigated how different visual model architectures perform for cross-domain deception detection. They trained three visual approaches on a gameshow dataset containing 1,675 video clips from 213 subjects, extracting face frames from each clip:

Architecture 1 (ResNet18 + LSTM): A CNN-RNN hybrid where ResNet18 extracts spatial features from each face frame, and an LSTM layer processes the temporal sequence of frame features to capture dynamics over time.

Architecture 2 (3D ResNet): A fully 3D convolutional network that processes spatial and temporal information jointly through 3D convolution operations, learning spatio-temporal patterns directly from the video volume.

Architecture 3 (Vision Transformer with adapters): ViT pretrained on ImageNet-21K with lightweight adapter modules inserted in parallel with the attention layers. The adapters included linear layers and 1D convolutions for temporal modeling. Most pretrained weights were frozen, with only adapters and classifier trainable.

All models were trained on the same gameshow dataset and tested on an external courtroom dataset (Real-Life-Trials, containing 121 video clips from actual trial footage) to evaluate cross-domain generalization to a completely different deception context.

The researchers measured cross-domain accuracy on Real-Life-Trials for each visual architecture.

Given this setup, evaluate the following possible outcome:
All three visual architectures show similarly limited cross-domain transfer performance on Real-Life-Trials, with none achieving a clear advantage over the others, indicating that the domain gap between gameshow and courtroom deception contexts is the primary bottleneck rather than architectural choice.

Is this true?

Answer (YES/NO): NO